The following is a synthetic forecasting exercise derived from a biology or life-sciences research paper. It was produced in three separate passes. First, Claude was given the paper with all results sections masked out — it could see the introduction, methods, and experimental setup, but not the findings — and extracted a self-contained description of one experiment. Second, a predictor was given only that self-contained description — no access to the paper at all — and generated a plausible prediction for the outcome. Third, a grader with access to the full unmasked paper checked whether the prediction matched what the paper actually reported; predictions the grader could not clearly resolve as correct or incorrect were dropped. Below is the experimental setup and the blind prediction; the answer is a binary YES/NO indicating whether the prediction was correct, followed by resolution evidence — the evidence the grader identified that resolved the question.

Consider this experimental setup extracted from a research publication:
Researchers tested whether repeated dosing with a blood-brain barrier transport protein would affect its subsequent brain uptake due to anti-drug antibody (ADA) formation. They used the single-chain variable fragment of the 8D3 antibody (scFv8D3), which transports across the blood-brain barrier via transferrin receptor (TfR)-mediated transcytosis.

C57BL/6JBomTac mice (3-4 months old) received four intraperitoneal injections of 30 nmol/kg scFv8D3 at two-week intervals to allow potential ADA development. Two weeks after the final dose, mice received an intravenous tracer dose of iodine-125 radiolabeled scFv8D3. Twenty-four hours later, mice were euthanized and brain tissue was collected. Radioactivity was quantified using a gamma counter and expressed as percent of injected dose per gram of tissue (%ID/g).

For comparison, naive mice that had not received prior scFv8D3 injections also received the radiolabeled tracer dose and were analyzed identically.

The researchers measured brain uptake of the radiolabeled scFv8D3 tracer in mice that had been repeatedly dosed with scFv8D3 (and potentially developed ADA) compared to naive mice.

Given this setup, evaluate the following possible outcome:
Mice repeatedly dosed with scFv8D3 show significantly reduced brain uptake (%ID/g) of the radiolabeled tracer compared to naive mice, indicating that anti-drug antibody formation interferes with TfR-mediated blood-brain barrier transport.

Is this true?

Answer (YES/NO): YES